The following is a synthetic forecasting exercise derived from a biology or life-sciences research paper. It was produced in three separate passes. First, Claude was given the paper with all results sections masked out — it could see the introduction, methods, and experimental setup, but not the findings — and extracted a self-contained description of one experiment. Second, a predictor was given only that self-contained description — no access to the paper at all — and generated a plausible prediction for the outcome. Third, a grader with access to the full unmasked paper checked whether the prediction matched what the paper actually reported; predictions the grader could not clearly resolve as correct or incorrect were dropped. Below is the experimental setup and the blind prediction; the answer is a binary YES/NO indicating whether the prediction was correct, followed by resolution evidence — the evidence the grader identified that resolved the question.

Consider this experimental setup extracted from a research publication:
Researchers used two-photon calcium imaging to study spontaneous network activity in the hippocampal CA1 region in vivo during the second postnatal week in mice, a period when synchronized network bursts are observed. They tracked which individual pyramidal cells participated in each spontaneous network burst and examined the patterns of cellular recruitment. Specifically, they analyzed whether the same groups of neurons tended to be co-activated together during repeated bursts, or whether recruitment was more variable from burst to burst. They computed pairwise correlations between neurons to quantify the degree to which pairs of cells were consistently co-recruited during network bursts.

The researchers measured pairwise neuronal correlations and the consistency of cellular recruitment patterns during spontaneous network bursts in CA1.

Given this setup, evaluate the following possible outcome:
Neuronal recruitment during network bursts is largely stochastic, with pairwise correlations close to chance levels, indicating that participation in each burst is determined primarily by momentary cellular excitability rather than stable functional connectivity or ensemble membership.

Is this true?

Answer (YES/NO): NO